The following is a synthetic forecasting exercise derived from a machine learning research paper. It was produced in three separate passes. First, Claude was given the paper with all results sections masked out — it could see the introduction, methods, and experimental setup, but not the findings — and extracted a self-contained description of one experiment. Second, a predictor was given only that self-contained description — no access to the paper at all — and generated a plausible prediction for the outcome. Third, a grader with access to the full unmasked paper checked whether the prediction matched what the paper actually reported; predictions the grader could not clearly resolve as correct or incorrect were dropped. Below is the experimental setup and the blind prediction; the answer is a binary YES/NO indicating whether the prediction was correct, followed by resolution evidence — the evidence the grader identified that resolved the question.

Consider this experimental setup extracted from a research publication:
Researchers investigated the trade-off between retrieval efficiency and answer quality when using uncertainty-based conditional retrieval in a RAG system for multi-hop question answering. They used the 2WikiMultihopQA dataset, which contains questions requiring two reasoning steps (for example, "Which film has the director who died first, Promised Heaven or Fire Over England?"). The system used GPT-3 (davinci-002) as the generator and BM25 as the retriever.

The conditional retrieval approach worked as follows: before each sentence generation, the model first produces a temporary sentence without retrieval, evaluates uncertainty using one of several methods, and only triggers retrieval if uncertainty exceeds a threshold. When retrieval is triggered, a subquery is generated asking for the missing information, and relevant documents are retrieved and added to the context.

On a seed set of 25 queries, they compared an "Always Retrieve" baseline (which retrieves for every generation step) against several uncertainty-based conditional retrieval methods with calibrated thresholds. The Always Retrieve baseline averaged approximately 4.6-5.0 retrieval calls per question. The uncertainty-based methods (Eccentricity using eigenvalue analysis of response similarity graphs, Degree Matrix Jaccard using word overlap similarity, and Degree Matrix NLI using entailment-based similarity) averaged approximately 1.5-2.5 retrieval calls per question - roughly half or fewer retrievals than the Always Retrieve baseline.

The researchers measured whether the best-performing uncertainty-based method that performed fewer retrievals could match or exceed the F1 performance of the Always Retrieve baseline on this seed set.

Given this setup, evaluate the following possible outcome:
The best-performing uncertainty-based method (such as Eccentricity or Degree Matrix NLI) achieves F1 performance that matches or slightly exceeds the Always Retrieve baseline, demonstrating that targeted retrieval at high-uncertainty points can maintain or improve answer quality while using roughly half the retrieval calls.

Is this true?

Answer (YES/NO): YES